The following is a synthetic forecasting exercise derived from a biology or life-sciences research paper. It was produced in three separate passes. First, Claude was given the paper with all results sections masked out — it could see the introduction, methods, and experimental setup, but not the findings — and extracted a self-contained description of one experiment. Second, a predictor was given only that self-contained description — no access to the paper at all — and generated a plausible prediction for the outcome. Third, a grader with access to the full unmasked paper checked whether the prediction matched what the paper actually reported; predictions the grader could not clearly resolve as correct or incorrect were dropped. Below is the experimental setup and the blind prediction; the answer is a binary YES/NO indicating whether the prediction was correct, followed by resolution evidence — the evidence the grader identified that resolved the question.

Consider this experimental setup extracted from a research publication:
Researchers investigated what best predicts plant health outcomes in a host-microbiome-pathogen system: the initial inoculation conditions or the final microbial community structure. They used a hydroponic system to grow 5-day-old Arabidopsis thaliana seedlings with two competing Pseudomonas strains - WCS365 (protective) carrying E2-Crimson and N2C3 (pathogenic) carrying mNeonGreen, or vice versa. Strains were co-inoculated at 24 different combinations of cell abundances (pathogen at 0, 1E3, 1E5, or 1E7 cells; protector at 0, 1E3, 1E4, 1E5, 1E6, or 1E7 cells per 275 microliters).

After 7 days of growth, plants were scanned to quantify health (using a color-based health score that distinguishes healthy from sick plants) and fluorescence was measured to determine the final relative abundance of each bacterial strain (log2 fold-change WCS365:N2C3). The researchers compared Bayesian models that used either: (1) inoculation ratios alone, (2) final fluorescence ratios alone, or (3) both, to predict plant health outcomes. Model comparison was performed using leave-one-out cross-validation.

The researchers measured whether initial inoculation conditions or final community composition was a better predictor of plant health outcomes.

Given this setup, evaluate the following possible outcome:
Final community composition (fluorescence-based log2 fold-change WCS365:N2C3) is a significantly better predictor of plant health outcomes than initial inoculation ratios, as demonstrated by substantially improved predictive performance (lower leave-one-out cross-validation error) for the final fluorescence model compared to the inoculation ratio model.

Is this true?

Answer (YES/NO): YES